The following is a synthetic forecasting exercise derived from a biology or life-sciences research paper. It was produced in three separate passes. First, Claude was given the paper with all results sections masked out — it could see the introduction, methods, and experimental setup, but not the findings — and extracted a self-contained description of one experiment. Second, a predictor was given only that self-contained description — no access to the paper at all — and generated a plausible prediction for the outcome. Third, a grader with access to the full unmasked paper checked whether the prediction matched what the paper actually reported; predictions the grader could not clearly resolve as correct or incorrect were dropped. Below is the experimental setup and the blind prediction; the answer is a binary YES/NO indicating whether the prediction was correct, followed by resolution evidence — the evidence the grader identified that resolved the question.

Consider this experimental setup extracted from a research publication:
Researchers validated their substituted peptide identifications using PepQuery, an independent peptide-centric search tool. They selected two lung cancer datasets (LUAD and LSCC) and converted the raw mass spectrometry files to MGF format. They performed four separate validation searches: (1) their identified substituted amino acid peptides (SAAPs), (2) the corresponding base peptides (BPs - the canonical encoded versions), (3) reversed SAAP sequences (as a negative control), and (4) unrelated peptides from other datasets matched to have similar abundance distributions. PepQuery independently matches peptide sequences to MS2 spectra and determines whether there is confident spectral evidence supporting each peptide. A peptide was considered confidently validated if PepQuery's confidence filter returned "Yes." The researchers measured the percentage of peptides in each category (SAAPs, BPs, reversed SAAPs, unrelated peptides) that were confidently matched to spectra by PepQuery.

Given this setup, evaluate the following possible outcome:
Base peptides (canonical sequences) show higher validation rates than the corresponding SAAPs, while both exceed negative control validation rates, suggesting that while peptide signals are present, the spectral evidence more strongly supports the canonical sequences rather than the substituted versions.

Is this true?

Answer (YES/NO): NO